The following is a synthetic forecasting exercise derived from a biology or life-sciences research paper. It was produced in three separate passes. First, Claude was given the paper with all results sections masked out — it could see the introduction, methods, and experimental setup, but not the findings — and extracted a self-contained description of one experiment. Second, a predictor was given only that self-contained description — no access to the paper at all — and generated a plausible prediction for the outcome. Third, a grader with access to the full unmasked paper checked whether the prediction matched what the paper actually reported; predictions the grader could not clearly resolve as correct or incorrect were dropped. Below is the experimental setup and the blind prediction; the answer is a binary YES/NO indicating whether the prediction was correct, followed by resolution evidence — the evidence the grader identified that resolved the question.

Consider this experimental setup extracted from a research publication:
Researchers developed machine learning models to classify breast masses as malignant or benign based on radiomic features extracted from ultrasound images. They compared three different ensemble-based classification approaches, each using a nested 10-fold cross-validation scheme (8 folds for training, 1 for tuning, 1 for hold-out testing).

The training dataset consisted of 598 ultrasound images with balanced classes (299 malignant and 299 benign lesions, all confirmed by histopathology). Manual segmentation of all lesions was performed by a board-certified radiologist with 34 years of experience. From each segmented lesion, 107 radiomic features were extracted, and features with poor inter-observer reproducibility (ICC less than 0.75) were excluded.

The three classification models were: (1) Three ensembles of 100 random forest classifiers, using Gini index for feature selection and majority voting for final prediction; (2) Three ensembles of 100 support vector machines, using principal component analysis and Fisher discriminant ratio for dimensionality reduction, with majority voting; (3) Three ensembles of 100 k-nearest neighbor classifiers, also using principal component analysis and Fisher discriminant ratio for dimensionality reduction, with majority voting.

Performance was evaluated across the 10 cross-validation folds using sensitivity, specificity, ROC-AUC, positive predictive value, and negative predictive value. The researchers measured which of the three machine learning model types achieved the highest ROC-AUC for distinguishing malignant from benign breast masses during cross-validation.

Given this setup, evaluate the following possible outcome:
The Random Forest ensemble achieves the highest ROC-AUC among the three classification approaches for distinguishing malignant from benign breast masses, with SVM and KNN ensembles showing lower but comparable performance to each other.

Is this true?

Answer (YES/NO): NO